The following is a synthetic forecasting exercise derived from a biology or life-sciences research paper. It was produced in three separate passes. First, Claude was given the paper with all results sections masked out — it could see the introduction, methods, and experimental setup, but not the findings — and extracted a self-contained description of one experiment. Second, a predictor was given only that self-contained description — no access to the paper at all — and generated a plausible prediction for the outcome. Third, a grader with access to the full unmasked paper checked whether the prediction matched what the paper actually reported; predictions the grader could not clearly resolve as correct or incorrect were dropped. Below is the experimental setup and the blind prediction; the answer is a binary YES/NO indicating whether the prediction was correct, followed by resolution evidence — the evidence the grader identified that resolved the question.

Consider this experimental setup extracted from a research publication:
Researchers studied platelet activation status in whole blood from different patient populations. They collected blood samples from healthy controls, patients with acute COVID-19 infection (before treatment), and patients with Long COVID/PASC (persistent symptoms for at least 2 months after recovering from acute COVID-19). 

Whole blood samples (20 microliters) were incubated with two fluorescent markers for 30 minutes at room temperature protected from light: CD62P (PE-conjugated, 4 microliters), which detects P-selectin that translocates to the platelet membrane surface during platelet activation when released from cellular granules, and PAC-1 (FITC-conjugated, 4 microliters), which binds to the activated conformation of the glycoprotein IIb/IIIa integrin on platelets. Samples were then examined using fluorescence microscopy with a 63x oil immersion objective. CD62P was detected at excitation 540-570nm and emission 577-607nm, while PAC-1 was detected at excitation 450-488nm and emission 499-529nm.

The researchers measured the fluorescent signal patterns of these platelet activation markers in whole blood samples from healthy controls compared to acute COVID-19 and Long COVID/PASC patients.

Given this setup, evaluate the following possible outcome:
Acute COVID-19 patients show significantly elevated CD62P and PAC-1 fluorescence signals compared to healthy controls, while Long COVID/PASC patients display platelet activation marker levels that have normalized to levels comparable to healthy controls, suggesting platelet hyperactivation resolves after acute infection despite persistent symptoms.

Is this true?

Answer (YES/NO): NO